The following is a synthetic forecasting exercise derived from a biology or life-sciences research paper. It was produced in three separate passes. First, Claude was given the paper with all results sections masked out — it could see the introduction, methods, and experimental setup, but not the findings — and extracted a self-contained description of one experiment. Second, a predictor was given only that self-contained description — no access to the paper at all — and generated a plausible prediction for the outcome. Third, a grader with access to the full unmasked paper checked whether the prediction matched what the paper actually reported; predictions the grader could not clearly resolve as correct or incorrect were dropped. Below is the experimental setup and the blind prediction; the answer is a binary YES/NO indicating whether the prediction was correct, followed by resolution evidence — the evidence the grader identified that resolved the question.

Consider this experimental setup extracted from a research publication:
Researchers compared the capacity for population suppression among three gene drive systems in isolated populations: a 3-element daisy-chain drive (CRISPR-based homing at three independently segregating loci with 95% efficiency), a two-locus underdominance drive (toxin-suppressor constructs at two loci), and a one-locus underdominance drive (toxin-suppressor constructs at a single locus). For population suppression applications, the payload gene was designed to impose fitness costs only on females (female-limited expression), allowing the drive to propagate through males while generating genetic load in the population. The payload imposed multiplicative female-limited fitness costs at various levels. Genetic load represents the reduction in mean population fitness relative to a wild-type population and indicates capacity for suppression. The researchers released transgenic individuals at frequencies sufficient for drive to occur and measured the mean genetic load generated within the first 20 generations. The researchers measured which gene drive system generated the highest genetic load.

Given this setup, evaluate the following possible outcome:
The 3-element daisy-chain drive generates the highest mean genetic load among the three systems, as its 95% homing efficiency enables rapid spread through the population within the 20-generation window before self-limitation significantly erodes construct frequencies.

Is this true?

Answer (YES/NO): YES